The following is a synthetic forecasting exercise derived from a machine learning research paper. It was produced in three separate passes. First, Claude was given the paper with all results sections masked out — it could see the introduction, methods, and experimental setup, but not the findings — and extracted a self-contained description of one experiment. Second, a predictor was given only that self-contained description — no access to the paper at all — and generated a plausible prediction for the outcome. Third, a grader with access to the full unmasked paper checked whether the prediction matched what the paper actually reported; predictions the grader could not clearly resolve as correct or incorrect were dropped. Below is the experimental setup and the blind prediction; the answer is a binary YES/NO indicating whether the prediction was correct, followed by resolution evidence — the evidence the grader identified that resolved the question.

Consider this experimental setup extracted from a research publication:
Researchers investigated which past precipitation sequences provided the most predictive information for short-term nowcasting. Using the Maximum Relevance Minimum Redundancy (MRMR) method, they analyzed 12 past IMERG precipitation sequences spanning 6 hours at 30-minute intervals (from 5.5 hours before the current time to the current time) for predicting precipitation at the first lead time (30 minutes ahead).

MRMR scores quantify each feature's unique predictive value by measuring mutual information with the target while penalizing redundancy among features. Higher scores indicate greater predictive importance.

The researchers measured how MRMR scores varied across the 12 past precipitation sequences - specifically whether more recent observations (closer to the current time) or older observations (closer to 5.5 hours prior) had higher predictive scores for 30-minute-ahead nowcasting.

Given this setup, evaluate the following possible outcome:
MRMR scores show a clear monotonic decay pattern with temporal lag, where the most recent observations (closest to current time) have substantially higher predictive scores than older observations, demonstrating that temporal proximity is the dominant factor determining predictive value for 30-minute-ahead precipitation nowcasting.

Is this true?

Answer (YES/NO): YES